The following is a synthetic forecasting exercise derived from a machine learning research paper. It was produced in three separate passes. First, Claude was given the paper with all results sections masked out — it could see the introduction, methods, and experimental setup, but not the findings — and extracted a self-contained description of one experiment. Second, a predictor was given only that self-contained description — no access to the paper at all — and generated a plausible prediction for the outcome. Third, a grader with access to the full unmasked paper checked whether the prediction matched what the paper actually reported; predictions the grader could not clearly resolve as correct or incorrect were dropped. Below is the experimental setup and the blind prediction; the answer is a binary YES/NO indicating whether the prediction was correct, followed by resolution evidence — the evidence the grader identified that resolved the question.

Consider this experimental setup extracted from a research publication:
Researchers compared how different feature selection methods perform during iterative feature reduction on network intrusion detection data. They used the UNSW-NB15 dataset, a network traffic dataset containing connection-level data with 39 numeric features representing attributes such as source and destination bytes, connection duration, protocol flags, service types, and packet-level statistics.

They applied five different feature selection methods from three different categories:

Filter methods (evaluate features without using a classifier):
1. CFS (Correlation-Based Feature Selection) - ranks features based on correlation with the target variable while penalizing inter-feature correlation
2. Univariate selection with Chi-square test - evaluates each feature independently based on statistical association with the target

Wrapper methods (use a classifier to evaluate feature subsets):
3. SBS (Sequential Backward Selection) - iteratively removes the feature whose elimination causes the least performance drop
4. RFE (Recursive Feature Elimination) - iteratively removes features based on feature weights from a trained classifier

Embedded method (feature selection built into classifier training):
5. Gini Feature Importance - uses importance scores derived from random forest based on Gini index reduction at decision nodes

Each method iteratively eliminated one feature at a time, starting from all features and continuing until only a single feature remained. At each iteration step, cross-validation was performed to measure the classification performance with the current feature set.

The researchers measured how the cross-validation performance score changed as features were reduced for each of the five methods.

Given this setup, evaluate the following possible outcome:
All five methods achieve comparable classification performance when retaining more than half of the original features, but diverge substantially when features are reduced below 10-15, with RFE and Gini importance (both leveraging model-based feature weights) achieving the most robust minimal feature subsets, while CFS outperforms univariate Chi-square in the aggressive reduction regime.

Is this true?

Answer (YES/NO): NO